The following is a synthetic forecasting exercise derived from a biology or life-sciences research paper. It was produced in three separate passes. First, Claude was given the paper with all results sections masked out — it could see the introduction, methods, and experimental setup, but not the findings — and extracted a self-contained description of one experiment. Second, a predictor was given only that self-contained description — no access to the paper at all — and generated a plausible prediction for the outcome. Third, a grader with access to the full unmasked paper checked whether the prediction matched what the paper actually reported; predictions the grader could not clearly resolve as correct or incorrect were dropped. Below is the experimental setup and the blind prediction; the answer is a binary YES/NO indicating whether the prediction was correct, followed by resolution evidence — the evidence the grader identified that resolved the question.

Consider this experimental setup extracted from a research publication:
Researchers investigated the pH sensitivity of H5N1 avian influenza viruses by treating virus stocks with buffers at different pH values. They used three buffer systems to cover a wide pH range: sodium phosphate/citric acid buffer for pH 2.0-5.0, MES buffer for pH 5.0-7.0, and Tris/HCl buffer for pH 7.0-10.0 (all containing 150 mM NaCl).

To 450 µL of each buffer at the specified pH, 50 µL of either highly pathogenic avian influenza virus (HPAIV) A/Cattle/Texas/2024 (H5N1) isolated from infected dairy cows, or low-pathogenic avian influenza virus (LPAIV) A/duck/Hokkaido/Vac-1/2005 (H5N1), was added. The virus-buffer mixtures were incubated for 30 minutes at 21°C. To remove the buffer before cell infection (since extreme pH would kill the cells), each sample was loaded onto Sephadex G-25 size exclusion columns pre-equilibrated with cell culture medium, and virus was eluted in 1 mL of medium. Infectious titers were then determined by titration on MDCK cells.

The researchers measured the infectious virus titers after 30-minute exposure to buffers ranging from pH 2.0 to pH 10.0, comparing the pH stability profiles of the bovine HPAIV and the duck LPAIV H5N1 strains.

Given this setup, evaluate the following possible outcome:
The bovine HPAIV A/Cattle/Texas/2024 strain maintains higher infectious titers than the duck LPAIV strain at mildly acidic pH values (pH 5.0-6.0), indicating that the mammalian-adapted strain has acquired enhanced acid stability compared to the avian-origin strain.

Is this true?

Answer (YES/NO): NO